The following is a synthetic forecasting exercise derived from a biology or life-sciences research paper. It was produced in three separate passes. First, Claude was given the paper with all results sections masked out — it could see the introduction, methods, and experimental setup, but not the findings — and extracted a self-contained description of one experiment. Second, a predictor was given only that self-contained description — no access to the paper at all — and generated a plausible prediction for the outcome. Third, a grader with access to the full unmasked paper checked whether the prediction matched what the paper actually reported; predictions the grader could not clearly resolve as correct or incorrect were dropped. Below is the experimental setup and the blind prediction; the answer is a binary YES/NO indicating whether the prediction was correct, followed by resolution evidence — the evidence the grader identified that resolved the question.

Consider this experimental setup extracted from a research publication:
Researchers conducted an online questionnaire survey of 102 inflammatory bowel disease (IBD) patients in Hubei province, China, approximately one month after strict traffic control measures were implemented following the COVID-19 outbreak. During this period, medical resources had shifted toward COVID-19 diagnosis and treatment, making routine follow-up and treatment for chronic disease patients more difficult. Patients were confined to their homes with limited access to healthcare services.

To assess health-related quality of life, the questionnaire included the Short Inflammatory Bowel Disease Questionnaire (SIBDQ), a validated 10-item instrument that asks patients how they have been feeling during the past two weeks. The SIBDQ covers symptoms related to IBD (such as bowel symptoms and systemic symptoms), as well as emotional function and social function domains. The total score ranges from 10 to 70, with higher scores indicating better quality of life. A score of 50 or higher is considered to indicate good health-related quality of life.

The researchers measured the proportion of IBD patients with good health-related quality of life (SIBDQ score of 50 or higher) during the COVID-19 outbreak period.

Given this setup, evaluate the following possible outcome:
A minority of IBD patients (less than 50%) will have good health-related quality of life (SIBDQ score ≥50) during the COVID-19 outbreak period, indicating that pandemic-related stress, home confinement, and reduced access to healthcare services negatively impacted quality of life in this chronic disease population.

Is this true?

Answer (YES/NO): NO